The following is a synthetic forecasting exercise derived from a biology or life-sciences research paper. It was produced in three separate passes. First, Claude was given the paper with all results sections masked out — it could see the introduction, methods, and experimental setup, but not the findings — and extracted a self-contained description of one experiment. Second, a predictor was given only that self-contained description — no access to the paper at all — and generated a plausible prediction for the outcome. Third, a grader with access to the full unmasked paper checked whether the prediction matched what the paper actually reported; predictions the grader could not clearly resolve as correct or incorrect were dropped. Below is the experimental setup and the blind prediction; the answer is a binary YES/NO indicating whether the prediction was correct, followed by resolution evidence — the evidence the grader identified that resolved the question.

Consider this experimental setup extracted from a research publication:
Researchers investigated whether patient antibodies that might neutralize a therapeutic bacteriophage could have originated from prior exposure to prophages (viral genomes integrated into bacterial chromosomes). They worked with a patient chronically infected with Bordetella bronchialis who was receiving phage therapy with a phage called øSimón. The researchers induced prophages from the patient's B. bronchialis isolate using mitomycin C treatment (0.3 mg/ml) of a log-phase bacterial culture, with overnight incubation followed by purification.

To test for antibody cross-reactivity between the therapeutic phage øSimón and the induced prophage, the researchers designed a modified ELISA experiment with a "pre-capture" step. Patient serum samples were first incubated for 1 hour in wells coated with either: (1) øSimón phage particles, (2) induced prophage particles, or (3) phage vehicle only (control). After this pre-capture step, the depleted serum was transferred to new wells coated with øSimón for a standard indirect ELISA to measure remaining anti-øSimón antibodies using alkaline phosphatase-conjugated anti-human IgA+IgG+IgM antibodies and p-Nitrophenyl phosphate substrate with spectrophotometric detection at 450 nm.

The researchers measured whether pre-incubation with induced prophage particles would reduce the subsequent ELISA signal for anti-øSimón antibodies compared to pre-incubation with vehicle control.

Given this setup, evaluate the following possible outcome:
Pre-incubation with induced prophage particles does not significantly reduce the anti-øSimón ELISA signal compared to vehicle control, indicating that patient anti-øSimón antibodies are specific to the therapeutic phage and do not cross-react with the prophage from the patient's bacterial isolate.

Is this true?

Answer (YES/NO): NO